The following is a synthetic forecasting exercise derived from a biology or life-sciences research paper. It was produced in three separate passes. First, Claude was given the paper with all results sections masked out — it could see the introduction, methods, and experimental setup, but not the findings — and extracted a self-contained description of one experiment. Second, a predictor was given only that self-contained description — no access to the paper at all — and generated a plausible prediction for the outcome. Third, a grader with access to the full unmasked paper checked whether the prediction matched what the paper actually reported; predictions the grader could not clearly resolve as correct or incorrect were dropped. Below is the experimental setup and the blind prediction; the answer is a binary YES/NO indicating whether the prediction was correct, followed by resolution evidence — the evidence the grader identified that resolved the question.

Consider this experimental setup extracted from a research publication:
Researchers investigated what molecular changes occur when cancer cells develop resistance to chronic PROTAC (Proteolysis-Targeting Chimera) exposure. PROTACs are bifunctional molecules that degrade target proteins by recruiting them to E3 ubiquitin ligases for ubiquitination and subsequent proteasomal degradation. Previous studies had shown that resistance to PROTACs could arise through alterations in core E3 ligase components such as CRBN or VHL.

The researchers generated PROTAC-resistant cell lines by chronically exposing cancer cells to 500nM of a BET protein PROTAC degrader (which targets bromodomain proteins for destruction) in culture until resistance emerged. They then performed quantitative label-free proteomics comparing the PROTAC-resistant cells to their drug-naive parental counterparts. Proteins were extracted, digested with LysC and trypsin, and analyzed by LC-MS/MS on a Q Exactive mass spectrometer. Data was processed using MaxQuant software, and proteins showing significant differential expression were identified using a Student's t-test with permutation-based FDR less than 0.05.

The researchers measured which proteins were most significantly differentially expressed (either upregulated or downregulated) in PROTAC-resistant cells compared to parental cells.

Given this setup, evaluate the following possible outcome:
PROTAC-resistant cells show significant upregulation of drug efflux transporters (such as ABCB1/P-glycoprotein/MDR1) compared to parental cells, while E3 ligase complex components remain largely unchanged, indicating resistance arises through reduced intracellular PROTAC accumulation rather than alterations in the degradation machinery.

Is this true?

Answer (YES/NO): YES